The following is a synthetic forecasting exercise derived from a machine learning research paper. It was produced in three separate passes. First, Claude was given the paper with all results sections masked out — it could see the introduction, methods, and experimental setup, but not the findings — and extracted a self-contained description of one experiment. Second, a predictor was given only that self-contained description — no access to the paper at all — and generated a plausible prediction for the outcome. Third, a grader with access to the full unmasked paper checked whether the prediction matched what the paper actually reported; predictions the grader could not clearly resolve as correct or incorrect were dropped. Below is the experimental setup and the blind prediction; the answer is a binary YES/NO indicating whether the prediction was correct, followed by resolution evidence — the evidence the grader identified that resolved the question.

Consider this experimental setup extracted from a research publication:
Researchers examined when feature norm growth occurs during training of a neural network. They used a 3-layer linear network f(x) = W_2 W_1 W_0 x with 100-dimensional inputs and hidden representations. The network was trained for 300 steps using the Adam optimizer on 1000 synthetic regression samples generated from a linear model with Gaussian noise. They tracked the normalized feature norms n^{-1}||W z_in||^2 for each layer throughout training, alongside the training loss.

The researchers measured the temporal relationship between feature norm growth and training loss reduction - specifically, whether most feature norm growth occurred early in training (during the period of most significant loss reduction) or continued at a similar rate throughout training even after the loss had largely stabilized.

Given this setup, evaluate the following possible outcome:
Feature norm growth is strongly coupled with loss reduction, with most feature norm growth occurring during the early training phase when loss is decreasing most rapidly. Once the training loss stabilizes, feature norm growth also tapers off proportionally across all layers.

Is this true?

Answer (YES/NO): NO